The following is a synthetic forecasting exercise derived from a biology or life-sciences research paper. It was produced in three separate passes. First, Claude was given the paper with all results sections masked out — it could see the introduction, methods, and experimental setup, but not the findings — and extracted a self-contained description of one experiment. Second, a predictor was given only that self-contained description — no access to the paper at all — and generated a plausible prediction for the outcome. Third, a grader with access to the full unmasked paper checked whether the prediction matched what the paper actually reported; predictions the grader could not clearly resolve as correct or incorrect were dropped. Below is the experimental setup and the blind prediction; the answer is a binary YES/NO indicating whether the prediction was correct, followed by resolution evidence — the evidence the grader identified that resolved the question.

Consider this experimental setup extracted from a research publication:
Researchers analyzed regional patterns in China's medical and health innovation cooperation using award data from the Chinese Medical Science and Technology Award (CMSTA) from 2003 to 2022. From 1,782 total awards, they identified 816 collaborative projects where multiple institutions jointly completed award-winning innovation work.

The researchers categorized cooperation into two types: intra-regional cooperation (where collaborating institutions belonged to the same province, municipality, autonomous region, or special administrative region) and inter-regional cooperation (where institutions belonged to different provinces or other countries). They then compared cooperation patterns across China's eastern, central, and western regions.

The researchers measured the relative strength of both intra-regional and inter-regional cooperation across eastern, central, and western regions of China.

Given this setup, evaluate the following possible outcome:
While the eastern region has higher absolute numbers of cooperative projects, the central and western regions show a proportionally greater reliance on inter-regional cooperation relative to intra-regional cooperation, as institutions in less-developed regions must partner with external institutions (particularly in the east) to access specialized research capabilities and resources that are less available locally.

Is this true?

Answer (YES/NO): NO